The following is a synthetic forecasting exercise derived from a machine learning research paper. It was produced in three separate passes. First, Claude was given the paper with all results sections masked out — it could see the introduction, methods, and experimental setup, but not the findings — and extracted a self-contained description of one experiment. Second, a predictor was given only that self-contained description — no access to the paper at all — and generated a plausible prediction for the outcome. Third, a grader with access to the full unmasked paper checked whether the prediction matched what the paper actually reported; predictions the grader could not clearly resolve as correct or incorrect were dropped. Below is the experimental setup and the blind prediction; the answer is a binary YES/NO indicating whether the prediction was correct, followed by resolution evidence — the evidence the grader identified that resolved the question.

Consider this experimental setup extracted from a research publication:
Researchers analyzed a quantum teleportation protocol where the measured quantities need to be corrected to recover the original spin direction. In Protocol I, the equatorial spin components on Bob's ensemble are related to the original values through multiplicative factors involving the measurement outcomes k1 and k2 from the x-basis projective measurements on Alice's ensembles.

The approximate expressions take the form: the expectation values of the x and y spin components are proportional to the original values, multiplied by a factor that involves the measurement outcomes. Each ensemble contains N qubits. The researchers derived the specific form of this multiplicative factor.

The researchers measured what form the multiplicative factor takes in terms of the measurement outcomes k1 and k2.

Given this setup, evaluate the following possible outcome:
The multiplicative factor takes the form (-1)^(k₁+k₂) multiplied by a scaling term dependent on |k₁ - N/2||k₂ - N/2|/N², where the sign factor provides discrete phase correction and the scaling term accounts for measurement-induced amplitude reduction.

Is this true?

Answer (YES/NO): NO